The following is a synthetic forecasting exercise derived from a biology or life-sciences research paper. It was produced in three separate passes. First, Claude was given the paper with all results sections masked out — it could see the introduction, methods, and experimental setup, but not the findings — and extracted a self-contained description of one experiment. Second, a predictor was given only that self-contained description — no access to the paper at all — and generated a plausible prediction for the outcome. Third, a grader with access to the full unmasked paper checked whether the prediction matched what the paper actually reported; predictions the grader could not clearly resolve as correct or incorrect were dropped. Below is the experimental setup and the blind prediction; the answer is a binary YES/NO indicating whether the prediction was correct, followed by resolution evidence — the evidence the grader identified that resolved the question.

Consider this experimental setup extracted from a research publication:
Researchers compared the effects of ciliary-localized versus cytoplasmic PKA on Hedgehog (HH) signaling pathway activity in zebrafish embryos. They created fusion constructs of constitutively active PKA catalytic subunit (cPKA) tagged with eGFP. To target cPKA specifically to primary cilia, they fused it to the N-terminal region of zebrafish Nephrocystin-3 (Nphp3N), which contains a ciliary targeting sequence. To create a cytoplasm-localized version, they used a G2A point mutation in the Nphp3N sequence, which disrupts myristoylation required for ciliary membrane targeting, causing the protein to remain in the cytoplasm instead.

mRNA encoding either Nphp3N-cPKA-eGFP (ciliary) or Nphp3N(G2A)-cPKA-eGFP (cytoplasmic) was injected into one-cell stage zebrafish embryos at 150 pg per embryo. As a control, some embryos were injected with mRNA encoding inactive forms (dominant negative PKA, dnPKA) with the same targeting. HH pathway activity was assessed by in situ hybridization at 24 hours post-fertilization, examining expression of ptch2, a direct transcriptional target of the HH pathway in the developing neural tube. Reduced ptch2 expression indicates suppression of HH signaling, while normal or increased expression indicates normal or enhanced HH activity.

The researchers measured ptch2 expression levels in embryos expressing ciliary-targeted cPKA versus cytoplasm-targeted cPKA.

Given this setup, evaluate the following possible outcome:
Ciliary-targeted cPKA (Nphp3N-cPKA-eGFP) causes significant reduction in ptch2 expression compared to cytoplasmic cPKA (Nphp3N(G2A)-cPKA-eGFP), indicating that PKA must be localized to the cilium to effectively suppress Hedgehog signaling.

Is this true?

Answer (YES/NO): YES